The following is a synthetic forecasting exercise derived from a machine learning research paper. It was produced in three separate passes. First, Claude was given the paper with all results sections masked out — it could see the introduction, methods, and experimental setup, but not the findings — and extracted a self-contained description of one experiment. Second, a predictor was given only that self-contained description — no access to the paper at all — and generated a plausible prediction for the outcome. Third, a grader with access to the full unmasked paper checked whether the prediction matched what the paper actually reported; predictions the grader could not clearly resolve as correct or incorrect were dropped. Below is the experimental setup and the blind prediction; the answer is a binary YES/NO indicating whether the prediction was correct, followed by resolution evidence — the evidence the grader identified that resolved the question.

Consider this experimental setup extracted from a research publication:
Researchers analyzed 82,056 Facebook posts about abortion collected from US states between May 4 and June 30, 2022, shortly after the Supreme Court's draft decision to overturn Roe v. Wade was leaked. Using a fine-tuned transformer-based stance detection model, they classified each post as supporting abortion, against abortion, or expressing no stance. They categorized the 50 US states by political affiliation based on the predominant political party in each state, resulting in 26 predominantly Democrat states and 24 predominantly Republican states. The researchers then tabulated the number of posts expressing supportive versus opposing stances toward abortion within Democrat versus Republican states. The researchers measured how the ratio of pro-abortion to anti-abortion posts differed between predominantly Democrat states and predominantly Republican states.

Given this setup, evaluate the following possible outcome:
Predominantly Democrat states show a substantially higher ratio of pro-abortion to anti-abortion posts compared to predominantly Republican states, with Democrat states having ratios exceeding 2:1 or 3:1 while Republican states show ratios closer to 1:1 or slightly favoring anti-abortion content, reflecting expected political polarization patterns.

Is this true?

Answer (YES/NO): NO